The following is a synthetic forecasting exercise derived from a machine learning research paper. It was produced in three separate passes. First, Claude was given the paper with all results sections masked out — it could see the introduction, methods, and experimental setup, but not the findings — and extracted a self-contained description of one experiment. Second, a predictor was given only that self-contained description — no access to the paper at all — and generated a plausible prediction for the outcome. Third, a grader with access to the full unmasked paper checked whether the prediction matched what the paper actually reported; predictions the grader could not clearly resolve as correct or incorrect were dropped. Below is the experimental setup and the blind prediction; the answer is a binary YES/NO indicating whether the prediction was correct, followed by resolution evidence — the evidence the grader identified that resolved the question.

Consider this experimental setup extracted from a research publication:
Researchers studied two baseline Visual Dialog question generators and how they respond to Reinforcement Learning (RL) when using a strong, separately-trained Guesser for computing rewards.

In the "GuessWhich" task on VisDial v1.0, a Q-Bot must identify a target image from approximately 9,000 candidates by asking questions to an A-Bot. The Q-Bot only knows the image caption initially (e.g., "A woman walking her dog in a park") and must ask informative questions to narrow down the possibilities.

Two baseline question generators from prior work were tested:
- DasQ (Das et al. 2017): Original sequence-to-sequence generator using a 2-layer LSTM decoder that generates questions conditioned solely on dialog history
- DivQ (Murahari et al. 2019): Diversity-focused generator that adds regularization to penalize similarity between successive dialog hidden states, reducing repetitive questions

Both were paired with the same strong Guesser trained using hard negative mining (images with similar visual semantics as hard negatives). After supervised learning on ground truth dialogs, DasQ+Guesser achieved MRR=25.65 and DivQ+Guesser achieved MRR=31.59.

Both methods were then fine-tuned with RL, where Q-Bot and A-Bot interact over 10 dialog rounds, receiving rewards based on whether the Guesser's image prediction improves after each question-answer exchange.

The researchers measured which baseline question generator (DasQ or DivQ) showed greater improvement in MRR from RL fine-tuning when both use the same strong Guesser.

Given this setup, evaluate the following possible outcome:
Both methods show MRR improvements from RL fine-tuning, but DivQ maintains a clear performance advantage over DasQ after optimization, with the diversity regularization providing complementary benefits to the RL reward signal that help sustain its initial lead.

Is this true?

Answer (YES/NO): NO